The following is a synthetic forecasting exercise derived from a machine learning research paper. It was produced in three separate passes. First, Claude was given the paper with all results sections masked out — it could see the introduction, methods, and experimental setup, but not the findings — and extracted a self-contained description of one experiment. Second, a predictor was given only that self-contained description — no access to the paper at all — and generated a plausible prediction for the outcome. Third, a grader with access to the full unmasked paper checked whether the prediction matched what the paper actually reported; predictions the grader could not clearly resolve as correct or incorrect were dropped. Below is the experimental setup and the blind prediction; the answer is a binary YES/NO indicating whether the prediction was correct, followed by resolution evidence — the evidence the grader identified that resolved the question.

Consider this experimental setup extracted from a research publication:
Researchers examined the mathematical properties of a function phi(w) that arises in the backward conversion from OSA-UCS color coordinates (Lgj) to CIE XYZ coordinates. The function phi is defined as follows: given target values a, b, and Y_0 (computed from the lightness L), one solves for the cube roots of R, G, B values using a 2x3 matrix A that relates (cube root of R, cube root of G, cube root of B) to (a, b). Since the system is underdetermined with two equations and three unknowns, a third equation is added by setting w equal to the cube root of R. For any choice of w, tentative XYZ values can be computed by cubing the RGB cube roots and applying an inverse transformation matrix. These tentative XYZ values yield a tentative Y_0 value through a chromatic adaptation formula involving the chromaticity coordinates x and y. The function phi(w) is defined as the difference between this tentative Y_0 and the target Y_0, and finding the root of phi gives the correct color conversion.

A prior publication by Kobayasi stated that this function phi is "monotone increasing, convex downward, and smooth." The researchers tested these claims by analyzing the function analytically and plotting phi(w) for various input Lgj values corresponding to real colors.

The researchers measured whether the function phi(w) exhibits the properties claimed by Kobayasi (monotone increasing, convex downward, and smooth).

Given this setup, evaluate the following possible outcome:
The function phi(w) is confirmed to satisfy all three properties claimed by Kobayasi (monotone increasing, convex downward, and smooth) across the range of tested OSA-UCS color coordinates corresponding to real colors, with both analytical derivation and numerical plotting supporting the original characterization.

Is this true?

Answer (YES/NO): NO